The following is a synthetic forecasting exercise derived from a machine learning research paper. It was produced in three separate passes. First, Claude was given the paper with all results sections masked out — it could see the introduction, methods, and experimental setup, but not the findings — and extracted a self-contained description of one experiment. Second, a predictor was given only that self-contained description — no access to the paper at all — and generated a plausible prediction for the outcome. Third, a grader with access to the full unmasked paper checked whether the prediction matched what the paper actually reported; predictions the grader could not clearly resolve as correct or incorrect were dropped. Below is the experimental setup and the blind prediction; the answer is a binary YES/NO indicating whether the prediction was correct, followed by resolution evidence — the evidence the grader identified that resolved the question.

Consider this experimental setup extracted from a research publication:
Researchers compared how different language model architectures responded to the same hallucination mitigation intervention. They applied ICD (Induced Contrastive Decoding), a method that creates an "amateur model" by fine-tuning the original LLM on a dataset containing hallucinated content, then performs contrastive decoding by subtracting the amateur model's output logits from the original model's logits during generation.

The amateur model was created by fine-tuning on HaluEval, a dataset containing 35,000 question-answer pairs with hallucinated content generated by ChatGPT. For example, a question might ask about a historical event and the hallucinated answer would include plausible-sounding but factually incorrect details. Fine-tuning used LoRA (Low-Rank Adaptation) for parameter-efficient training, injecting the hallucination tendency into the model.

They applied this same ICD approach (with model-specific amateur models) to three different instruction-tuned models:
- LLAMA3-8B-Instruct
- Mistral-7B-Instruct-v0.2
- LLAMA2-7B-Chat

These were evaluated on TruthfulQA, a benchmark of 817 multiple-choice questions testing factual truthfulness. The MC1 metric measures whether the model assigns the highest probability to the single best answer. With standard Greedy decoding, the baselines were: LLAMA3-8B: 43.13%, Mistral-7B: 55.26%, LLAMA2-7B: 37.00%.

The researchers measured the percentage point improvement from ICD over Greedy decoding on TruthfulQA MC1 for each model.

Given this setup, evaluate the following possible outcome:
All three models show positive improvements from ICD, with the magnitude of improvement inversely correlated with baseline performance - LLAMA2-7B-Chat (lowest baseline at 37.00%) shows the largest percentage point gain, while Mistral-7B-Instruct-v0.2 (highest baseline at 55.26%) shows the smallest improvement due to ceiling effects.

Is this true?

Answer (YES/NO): NO